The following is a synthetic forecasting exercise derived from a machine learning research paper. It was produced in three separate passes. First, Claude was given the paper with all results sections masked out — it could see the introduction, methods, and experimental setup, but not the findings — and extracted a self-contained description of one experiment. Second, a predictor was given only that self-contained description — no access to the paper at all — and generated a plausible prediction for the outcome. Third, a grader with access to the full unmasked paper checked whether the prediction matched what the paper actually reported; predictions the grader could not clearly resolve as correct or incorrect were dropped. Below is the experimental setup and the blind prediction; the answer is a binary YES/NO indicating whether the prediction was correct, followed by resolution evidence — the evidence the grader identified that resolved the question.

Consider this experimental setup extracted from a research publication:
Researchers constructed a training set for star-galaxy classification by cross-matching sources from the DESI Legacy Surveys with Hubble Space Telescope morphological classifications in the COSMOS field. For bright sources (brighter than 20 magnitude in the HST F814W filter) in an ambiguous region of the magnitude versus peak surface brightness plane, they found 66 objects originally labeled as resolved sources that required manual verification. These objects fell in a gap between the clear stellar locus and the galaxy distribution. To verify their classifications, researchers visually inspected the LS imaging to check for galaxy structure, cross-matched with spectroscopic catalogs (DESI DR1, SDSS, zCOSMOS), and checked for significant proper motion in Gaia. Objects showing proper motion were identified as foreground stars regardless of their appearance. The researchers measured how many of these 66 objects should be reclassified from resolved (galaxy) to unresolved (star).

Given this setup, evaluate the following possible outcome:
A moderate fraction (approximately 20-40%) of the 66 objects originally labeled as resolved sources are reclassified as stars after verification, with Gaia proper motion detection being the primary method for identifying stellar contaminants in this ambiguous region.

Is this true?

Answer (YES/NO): NO